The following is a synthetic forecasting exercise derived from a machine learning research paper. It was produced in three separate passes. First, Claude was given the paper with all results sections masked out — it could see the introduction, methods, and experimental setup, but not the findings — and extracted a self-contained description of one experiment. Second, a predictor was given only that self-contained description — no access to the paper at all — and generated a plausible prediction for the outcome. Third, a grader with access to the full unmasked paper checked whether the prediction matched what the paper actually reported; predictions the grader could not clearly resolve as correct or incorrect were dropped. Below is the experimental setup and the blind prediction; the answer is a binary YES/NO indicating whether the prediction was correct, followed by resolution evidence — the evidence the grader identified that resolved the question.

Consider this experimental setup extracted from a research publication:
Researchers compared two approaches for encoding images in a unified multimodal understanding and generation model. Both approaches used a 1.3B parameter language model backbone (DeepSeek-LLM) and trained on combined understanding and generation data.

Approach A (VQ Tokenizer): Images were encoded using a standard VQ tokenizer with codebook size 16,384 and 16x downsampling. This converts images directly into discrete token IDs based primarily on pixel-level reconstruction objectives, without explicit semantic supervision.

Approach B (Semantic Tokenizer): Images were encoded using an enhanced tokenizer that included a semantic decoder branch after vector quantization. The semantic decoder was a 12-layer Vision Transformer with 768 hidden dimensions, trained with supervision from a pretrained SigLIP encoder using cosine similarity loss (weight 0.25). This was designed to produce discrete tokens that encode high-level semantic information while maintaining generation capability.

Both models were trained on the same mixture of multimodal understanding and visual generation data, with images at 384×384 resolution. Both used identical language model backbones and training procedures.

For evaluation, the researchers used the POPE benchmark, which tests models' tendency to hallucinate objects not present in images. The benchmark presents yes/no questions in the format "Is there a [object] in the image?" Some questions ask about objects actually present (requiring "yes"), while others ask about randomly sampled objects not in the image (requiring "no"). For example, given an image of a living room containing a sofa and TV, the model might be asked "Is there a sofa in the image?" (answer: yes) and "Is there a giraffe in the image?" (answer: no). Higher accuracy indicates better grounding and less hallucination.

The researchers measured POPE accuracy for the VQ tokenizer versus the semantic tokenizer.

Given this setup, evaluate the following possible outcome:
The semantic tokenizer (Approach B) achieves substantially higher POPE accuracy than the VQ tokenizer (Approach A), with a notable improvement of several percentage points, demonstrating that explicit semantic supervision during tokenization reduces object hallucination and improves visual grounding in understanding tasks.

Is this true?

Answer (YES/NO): YES